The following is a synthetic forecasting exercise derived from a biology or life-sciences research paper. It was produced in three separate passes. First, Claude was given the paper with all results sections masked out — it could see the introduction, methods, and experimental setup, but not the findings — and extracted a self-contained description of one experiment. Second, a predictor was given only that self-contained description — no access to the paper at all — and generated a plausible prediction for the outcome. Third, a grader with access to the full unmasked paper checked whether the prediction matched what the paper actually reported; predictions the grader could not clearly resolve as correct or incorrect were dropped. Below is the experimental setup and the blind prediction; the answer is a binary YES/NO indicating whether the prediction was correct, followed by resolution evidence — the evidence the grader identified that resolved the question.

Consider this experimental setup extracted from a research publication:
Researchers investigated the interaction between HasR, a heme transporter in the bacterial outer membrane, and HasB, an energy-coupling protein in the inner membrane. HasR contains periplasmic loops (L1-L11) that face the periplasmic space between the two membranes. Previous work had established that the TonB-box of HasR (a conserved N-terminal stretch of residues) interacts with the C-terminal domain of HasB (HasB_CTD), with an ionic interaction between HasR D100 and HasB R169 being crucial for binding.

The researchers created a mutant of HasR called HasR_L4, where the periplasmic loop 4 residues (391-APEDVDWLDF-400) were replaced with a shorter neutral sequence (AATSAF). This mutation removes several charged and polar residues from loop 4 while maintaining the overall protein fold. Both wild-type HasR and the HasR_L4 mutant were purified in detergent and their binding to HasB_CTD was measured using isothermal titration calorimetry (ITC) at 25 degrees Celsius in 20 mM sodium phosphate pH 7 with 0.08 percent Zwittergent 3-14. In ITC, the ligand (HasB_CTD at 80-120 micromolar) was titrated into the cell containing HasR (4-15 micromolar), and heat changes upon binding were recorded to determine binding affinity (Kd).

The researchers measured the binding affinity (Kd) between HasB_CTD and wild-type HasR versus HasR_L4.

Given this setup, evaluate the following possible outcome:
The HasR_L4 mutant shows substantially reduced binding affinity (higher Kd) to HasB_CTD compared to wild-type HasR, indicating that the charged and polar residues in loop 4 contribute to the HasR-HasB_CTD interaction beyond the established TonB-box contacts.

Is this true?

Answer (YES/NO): YES